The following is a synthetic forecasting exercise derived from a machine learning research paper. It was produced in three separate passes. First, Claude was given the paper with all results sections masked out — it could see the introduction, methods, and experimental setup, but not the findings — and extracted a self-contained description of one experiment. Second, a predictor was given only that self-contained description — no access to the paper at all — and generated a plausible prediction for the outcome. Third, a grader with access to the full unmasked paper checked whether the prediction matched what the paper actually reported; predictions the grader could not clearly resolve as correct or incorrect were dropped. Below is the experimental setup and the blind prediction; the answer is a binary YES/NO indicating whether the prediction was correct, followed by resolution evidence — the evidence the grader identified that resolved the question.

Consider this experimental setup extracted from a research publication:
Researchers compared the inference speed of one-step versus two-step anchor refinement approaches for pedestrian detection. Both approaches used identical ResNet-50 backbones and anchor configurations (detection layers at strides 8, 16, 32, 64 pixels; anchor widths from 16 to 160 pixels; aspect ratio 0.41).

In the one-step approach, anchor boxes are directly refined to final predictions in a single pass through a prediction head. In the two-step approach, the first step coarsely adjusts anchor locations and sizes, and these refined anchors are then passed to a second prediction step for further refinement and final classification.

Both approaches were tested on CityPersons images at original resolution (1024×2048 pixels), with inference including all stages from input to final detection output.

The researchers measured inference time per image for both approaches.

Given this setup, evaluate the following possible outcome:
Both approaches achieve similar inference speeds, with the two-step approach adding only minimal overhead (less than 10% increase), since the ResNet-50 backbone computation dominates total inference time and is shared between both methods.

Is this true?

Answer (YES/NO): YES